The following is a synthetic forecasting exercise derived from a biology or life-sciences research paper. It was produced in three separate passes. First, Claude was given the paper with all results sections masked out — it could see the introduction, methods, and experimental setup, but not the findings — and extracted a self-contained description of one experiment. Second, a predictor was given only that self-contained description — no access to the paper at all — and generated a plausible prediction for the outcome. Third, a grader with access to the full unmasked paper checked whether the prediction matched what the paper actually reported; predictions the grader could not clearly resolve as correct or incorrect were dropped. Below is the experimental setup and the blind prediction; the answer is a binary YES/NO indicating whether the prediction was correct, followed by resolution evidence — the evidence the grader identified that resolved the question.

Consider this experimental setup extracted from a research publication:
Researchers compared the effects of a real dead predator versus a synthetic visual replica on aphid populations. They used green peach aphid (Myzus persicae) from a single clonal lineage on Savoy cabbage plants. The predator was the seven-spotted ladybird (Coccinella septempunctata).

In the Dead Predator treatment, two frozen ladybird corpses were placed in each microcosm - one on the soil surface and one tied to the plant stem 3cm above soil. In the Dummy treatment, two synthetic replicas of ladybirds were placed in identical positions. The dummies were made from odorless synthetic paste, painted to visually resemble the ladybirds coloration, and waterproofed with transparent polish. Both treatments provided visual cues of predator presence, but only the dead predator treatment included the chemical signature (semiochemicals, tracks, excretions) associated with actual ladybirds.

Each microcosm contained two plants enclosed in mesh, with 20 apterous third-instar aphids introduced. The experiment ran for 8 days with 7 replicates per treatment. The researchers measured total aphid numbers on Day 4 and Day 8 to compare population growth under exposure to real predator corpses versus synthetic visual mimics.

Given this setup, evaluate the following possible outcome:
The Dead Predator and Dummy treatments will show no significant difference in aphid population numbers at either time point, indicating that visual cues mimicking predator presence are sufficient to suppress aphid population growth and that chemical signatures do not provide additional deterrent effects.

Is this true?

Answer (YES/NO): NO